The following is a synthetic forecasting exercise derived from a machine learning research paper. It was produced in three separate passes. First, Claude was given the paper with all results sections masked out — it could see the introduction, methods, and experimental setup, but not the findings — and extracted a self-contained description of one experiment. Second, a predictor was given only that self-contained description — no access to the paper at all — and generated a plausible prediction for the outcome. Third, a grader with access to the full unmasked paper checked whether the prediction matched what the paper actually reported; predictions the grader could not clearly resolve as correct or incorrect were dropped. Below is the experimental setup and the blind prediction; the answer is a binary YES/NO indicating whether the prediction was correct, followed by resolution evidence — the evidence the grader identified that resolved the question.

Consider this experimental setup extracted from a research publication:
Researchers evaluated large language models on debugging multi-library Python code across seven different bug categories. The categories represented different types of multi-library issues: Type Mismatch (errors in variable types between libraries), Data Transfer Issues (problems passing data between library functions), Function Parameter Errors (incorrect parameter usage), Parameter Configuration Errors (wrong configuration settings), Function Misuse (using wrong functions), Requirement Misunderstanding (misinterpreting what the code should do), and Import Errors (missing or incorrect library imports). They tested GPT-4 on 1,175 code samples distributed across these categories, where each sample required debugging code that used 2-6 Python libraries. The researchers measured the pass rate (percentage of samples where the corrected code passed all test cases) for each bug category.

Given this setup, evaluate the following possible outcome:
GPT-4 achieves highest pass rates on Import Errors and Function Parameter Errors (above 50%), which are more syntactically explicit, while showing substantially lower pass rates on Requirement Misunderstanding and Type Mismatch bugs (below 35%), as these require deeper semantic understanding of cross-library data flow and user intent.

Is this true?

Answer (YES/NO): NO